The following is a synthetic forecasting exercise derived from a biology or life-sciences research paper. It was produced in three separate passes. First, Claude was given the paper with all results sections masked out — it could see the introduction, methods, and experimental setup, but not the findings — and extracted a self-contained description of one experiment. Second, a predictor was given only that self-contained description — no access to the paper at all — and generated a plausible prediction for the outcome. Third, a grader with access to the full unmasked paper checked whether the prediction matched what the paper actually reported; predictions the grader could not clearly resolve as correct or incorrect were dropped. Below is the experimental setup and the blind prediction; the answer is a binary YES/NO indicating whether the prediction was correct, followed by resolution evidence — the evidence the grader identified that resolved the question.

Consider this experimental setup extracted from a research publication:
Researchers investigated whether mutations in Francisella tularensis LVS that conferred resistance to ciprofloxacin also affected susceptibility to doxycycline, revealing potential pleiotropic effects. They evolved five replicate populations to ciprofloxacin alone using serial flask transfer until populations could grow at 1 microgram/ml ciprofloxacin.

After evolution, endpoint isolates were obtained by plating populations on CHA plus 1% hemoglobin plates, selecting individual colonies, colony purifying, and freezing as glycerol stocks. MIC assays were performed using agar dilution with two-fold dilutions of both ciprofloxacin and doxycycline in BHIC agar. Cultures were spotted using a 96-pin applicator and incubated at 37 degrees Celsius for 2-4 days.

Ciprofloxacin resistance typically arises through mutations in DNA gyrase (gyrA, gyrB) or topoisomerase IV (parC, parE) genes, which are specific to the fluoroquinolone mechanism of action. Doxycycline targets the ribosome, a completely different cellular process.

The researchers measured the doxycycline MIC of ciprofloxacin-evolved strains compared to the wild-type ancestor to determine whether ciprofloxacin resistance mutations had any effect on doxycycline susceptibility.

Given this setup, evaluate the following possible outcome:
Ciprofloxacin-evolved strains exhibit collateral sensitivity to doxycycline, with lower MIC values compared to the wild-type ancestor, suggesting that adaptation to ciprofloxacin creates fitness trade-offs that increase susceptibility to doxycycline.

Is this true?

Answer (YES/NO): NO